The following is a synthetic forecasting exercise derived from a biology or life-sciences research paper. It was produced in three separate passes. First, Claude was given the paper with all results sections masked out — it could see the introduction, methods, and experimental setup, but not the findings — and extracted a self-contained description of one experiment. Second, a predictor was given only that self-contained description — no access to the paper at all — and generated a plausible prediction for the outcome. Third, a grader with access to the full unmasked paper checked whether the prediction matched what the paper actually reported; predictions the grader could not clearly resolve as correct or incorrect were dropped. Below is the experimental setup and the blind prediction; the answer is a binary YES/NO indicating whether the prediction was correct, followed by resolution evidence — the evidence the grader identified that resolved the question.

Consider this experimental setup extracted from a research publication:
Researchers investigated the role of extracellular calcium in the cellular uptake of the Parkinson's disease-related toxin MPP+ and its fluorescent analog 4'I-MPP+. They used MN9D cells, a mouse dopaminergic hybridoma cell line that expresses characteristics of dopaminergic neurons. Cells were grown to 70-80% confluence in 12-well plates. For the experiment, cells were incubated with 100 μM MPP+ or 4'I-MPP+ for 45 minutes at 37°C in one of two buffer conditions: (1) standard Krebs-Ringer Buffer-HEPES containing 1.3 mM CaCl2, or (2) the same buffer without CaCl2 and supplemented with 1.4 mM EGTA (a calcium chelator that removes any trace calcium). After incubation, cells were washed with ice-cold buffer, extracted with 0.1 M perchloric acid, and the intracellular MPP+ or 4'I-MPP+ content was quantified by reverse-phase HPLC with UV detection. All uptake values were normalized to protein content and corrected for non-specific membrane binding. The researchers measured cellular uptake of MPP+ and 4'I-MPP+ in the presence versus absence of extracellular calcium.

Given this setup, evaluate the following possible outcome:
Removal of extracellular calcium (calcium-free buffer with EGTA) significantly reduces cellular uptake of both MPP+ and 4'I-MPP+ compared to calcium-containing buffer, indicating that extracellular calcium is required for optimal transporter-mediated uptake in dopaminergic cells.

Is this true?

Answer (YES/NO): NO